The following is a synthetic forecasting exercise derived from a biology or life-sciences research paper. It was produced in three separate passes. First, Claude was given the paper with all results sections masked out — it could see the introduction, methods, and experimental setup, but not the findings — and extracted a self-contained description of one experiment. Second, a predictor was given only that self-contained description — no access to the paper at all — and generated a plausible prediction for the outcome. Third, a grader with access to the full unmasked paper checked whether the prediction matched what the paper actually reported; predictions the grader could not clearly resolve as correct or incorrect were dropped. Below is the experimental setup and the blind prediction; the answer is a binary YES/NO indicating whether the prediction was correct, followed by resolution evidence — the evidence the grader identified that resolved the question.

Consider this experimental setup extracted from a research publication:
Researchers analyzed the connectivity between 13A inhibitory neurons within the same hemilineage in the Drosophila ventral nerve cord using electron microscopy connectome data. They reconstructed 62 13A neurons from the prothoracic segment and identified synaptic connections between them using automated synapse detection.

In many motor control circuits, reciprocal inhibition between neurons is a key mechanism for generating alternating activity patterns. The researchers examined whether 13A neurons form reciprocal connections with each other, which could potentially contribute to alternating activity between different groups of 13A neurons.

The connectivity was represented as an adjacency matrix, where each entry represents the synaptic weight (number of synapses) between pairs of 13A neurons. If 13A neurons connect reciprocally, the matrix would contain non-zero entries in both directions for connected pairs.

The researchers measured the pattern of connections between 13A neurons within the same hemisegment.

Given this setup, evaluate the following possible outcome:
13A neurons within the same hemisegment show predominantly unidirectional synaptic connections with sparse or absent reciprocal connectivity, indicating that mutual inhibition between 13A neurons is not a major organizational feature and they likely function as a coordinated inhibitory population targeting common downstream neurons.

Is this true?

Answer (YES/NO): NO